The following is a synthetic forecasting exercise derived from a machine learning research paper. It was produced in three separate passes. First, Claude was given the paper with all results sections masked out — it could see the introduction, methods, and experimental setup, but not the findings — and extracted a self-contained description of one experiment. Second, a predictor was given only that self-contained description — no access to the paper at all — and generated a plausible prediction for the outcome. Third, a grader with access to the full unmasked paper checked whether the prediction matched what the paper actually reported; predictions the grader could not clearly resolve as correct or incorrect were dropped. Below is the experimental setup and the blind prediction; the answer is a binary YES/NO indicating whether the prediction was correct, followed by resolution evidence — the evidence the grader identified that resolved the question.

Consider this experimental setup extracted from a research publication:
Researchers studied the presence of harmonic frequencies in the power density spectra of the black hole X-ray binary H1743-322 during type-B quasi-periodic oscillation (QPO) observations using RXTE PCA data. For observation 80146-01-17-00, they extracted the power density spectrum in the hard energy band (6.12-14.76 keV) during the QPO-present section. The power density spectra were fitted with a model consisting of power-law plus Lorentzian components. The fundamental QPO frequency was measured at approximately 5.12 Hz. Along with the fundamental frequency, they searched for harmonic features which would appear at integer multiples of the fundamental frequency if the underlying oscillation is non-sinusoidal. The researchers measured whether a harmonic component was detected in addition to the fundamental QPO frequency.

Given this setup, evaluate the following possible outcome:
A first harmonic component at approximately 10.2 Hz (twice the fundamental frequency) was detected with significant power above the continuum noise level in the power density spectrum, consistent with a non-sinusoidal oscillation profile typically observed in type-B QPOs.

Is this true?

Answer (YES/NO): NO